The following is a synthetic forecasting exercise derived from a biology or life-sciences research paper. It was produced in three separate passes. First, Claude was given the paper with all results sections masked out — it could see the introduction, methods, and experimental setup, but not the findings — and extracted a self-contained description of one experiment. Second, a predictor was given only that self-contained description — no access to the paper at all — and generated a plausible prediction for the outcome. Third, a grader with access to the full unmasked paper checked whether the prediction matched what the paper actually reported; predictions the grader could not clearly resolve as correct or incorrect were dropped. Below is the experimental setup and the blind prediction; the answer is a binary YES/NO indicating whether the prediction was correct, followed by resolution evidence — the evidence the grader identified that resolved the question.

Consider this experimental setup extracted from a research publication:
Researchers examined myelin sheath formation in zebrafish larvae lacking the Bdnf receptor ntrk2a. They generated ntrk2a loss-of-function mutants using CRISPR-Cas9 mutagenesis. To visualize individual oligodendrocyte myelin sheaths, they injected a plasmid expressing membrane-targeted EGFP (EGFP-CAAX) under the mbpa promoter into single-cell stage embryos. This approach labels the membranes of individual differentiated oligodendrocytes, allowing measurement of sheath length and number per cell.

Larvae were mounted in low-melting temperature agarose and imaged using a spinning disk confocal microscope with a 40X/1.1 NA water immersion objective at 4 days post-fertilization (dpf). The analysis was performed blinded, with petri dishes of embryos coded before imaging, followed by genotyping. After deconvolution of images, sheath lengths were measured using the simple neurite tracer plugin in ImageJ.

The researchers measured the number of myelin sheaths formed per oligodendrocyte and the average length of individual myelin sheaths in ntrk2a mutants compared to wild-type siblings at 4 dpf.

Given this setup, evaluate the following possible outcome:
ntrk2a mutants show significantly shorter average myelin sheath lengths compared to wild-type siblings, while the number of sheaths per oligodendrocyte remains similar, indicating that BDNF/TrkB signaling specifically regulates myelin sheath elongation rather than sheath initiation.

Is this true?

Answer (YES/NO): YES